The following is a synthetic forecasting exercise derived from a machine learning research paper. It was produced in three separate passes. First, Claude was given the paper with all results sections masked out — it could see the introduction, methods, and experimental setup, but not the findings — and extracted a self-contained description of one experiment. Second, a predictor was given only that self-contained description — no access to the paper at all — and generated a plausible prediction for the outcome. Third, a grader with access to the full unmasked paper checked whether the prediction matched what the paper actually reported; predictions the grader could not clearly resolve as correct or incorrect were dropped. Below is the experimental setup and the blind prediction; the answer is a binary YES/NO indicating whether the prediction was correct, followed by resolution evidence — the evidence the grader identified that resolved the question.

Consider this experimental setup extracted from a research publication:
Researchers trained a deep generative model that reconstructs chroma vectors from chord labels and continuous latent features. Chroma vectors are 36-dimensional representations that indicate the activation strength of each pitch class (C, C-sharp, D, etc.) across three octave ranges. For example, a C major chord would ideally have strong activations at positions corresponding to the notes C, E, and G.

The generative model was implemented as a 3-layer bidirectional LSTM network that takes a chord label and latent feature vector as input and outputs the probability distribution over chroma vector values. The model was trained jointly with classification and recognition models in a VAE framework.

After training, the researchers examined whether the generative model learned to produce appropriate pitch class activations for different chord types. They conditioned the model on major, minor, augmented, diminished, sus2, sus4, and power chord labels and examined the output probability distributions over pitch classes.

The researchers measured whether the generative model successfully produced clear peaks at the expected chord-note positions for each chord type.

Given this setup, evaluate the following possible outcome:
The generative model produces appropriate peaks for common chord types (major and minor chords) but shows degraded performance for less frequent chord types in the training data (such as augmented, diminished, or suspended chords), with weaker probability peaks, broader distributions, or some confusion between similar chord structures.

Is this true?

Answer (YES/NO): NO